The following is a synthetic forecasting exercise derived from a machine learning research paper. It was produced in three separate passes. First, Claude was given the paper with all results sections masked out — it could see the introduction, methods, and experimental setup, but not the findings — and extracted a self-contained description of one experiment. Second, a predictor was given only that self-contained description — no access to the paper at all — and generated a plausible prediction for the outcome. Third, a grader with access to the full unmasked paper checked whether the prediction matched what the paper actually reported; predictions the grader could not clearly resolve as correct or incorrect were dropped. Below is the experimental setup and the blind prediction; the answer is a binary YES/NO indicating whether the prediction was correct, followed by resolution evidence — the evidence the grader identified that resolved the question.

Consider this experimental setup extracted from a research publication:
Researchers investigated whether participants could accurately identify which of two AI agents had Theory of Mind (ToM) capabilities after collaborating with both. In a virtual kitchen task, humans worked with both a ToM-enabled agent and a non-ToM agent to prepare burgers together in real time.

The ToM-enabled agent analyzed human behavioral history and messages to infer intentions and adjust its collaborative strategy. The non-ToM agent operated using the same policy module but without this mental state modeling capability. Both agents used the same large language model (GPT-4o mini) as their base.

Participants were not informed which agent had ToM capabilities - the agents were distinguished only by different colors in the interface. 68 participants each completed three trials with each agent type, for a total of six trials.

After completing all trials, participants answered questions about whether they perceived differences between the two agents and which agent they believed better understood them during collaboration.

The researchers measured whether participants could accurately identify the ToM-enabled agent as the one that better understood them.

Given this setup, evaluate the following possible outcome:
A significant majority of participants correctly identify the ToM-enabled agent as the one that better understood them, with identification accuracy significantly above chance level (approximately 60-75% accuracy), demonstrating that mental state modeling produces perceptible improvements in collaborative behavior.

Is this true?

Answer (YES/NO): NO